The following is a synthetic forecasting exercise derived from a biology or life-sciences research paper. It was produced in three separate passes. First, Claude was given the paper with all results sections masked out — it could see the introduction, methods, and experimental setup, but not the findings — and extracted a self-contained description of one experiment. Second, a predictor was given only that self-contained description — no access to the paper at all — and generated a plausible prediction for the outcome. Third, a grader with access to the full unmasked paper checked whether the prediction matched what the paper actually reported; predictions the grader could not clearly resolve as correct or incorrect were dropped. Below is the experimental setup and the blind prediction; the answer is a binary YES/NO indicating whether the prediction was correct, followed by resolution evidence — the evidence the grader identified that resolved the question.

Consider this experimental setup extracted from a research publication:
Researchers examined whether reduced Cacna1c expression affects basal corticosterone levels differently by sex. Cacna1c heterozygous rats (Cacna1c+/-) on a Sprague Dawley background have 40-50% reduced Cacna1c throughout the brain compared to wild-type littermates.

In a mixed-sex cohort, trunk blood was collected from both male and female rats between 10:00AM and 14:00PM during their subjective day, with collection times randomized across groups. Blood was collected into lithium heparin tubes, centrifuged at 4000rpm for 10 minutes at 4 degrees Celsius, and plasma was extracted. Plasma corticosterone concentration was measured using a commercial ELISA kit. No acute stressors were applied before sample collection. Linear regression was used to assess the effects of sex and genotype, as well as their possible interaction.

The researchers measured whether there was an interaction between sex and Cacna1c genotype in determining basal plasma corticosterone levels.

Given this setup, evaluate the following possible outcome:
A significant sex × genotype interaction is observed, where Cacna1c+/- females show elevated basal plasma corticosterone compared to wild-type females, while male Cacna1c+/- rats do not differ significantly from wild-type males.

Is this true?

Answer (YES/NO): NO